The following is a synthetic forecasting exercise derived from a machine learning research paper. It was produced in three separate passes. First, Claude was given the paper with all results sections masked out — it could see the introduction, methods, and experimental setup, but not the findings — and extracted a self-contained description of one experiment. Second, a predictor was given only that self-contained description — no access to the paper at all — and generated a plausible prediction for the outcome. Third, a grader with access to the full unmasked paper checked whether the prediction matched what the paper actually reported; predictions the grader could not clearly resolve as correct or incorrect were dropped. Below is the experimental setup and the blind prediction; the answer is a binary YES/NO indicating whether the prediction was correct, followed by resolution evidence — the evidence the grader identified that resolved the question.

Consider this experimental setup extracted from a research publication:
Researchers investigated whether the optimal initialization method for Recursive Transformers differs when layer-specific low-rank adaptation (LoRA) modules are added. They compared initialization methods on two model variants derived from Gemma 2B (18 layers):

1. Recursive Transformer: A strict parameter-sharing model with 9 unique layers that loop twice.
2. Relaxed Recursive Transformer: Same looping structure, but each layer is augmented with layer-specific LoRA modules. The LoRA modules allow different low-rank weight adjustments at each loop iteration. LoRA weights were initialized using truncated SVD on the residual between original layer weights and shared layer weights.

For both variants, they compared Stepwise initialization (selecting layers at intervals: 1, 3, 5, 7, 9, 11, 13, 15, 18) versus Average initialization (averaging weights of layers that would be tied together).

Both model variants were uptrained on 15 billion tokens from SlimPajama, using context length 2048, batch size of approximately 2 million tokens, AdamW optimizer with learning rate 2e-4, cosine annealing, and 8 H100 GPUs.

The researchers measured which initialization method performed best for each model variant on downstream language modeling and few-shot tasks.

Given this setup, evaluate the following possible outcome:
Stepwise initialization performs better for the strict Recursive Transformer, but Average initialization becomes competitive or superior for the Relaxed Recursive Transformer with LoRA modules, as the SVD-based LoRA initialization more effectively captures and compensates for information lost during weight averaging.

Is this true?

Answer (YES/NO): YES